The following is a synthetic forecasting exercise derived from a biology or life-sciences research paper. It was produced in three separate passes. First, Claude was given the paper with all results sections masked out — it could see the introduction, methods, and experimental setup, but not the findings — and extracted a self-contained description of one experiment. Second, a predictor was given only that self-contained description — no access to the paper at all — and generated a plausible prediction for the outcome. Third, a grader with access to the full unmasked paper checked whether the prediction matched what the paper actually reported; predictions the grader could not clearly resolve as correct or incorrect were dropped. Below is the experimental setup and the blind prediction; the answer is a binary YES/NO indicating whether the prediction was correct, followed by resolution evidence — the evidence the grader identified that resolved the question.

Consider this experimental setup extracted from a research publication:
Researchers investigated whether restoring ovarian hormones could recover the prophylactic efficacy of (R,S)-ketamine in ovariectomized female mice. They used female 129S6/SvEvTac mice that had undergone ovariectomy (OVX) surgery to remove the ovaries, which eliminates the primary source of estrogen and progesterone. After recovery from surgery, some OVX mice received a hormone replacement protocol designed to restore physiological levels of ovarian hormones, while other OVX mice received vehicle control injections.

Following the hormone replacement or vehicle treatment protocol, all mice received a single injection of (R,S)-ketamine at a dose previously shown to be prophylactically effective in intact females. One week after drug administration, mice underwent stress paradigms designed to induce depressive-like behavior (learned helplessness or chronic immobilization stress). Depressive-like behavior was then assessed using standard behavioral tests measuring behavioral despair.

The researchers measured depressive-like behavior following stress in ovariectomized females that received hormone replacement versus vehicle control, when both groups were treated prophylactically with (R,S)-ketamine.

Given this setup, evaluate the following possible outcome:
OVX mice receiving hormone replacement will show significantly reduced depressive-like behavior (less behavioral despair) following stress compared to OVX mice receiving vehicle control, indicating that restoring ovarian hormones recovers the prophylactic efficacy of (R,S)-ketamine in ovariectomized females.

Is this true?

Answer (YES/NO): YES